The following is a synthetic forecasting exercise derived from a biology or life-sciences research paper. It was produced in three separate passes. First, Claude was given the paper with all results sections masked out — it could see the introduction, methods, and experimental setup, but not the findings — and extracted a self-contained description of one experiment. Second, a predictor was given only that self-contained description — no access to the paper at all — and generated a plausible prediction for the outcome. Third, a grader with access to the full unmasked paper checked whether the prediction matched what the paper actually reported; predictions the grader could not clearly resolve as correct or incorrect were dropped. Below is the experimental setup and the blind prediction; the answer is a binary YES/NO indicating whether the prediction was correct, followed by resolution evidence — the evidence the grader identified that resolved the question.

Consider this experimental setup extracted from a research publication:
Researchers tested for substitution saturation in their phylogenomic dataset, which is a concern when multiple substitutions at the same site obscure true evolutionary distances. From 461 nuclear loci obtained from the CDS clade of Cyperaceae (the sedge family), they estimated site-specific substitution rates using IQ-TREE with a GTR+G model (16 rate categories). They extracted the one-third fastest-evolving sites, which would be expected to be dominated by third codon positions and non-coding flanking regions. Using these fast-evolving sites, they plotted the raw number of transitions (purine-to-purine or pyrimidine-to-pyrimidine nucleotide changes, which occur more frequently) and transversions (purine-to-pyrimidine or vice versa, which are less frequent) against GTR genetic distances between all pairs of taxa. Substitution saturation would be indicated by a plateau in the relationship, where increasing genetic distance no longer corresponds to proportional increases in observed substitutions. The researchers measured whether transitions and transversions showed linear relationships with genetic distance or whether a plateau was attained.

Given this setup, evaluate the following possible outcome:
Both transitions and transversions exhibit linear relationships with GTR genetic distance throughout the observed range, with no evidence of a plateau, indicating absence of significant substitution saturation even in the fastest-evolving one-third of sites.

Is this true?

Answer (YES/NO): NO